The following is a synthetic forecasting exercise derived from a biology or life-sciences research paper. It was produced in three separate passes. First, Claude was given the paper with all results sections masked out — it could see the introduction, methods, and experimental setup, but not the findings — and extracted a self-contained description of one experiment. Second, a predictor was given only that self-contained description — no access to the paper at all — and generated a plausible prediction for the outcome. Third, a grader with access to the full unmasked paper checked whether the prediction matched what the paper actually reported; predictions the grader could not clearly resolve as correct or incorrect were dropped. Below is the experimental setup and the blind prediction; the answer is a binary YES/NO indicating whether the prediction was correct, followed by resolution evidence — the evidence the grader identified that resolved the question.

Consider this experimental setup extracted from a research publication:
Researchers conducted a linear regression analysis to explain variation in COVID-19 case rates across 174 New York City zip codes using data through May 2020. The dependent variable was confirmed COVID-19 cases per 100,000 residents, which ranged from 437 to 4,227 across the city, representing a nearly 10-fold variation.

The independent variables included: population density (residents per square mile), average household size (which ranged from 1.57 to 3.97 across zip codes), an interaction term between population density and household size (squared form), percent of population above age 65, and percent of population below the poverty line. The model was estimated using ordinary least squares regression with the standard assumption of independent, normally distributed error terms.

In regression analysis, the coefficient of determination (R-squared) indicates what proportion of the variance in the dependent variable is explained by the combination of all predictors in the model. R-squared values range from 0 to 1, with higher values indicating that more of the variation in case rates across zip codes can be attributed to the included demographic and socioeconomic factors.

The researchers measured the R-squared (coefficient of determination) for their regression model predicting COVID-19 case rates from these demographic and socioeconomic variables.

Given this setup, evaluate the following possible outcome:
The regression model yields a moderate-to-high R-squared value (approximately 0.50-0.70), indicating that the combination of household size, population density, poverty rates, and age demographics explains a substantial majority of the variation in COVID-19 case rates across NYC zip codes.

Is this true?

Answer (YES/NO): YES